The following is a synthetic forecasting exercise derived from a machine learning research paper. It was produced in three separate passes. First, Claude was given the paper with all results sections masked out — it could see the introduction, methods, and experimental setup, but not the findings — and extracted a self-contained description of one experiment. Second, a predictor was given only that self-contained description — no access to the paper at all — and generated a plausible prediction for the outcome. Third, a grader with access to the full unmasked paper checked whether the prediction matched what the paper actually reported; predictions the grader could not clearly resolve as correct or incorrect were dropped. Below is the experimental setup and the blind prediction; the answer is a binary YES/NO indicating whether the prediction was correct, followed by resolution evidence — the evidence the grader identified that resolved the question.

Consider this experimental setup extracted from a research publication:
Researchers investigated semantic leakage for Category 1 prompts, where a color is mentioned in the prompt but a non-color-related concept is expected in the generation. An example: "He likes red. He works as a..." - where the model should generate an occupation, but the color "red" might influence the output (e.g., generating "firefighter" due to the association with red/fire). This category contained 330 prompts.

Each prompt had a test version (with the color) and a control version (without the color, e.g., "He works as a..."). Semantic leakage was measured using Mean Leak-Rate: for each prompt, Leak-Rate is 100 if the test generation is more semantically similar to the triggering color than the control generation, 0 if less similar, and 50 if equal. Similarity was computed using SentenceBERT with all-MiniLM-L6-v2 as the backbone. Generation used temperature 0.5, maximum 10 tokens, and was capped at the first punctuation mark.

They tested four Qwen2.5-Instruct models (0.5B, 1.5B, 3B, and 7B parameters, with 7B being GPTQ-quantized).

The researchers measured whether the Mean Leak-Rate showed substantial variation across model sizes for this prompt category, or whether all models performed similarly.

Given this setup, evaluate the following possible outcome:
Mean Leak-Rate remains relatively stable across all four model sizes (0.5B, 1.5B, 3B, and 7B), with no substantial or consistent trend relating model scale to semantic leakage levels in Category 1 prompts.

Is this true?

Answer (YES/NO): YES